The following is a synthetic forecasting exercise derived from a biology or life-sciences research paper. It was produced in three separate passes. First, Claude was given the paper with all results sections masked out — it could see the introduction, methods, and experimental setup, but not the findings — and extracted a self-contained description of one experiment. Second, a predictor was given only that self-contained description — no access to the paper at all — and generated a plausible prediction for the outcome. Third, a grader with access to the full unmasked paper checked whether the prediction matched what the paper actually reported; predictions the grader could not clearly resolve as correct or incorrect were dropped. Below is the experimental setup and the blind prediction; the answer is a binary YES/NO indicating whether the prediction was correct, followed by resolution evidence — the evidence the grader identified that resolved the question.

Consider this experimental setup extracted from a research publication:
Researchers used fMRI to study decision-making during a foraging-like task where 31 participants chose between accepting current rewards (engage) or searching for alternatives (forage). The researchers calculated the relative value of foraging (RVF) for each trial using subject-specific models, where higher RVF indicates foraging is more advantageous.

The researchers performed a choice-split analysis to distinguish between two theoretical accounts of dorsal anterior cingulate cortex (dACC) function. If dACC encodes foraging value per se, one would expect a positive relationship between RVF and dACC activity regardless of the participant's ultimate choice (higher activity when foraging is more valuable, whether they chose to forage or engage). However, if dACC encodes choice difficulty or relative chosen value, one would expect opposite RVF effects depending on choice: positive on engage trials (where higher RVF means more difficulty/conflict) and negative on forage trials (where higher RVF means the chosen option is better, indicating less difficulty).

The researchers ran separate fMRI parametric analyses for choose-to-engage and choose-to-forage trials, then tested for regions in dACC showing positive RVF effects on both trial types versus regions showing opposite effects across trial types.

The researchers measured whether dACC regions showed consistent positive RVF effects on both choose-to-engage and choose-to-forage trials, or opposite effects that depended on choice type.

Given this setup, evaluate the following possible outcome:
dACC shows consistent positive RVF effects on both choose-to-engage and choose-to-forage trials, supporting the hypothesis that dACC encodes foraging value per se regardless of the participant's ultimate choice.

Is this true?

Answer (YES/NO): NO